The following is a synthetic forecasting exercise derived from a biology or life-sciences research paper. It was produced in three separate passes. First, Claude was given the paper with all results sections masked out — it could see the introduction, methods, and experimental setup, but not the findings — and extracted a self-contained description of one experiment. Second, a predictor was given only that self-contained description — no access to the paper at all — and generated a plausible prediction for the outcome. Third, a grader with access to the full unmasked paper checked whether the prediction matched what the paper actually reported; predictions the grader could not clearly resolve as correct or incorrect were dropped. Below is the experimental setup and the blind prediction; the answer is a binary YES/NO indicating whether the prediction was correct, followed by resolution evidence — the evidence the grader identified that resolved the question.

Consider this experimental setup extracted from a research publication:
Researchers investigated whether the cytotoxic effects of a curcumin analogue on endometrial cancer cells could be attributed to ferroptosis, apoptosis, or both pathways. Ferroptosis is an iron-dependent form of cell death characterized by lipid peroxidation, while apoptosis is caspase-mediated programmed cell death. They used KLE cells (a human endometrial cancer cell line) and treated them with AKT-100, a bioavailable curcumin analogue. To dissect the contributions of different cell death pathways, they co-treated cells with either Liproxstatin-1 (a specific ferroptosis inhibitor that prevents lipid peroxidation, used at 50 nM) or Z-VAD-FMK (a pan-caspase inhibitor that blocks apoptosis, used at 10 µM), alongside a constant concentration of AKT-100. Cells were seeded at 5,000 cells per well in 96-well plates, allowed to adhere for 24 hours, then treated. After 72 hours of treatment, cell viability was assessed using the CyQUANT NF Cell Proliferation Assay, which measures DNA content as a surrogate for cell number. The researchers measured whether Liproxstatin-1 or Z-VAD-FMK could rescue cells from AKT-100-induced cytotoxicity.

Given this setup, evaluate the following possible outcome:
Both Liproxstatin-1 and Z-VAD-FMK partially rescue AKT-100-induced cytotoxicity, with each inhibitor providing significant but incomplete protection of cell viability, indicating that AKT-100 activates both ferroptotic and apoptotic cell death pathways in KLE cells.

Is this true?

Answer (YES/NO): YES